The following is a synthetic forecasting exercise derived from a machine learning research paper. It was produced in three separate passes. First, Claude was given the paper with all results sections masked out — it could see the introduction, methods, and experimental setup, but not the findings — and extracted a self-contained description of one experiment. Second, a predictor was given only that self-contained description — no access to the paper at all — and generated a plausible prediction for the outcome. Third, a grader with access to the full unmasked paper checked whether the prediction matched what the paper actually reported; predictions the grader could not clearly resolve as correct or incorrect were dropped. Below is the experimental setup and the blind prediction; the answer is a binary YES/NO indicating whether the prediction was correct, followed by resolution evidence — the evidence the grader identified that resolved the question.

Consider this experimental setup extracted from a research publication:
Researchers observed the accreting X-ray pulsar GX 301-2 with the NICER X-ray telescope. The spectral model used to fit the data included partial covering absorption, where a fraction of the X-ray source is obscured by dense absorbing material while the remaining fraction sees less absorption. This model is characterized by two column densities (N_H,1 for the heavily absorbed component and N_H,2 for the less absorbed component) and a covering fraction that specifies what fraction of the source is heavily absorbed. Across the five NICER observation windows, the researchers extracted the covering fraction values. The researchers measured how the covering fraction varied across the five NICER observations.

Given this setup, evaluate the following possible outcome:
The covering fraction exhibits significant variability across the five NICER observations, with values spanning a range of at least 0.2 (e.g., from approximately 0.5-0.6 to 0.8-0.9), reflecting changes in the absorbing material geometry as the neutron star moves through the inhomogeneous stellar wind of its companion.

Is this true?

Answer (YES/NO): NO